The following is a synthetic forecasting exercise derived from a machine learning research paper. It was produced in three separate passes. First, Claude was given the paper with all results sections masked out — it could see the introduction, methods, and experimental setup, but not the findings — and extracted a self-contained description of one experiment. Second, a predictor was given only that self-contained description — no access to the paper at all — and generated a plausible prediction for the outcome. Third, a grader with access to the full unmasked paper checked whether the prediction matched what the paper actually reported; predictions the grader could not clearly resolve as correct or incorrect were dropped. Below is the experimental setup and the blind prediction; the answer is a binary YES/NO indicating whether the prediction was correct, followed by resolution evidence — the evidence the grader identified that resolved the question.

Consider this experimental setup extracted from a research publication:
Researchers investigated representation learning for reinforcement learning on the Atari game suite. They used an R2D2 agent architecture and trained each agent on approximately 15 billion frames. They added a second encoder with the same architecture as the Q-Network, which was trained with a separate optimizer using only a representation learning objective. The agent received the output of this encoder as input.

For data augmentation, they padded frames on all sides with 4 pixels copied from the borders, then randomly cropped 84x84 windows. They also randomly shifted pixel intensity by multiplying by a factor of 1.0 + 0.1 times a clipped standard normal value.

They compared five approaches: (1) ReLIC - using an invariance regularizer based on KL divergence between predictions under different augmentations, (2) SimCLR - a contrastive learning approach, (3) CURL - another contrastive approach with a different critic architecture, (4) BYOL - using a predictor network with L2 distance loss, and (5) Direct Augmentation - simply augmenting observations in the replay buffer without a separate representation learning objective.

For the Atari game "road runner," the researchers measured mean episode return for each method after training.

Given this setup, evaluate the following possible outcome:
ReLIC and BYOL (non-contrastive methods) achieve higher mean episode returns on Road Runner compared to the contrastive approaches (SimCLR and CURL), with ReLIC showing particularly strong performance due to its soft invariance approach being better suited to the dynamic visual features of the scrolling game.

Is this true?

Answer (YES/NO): NO